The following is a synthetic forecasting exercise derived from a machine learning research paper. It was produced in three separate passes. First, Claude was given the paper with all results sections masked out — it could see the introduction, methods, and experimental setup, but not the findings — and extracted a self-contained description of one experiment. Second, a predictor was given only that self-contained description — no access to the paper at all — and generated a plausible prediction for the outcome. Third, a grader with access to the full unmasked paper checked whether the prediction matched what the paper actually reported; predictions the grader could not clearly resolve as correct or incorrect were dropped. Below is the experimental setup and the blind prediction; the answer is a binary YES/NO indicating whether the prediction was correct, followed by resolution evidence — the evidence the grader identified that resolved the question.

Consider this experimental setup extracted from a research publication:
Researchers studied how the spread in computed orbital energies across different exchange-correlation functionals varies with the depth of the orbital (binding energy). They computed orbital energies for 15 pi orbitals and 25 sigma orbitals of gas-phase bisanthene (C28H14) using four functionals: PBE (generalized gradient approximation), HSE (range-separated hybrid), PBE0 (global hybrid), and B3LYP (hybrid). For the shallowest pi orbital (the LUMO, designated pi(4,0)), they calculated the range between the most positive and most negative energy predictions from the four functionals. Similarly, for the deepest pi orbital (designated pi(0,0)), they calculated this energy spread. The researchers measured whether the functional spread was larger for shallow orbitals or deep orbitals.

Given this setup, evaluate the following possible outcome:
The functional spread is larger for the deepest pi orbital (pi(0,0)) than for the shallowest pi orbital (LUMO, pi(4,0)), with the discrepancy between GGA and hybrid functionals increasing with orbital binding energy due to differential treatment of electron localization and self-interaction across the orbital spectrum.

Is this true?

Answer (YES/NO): YES